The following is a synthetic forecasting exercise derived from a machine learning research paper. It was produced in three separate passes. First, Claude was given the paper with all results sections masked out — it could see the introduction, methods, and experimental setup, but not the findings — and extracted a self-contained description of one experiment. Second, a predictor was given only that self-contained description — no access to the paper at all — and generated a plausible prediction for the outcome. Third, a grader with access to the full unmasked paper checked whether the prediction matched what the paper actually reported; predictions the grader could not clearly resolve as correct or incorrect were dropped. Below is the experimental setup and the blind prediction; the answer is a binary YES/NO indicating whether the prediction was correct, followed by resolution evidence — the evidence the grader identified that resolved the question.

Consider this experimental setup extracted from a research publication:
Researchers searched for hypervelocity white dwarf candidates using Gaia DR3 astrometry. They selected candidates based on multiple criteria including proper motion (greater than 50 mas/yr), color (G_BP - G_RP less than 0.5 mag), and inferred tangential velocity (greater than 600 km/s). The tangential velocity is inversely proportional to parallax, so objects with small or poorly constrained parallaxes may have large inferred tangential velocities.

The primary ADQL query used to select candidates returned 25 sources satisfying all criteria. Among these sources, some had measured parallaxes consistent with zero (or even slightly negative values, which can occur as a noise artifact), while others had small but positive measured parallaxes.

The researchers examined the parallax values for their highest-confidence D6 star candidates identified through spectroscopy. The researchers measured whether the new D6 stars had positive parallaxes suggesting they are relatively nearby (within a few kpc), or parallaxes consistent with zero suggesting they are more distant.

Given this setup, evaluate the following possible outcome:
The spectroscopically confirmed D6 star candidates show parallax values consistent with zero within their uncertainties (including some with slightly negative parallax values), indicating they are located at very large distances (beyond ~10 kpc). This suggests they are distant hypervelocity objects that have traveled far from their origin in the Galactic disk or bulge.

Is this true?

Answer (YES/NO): NO